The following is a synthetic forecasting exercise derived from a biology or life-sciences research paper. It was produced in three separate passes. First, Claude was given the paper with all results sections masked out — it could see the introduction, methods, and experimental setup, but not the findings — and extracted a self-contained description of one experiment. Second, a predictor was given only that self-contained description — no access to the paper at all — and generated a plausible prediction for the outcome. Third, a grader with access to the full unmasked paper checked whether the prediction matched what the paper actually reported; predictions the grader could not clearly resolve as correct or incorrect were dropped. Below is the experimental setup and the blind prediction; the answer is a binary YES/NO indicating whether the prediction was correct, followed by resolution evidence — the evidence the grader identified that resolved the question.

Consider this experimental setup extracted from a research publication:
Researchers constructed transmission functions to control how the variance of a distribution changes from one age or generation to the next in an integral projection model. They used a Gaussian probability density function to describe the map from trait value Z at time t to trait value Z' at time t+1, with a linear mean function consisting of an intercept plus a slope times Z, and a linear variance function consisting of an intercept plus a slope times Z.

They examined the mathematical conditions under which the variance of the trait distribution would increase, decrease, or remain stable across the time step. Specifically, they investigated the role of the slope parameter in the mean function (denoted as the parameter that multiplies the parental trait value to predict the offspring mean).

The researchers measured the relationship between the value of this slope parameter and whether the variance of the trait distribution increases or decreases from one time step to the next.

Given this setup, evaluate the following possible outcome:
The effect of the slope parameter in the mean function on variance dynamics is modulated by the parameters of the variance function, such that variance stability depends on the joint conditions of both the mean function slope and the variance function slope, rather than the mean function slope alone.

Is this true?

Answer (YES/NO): NO